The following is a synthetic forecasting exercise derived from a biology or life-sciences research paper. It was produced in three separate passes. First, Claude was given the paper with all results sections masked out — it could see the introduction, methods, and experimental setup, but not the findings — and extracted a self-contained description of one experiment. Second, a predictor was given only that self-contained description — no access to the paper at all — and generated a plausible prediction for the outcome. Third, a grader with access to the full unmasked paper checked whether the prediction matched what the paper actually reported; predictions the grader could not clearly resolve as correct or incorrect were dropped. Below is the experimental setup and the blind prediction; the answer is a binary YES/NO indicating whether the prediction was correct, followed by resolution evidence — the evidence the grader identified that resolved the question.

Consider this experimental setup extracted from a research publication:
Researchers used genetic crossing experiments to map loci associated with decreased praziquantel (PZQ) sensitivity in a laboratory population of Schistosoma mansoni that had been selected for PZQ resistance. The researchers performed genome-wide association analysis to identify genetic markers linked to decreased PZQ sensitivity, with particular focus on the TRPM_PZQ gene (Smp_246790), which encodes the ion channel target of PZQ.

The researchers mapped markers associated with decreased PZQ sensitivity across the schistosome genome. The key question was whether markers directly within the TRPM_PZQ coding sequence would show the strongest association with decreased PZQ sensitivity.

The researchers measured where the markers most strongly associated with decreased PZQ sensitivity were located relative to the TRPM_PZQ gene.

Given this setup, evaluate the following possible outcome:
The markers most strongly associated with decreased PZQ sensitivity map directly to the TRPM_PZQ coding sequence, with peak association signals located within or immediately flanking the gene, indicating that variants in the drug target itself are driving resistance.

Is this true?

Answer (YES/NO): NO